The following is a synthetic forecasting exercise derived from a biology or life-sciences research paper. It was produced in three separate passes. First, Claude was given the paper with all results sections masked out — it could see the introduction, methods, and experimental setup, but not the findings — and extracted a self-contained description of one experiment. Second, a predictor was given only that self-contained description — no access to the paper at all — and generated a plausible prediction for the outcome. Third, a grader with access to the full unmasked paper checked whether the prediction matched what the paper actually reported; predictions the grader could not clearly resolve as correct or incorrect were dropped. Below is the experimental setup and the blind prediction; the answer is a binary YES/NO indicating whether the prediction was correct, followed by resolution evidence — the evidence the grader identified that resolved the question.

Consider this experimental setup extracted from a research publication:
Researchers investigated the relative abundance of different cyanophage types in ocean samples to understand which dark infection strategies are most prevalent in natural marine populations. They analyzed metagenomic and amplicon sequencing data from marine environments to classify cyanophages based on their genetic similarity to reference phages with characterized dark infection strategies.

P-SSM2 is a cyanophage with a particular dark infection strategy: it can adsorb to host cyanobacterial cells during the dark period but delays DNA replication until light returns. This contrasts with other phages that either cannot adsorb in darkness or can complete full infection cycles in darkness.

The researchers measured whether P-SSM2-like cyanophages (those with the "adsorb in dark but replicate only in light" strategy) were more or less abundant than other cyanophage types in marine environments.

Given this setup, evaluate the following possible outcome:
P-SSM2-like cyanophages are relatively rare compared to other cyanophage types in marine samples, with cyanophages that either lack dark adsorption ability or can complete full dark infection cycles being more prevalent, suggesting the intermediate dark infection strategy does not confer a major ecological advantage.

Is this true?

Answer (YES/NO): NO